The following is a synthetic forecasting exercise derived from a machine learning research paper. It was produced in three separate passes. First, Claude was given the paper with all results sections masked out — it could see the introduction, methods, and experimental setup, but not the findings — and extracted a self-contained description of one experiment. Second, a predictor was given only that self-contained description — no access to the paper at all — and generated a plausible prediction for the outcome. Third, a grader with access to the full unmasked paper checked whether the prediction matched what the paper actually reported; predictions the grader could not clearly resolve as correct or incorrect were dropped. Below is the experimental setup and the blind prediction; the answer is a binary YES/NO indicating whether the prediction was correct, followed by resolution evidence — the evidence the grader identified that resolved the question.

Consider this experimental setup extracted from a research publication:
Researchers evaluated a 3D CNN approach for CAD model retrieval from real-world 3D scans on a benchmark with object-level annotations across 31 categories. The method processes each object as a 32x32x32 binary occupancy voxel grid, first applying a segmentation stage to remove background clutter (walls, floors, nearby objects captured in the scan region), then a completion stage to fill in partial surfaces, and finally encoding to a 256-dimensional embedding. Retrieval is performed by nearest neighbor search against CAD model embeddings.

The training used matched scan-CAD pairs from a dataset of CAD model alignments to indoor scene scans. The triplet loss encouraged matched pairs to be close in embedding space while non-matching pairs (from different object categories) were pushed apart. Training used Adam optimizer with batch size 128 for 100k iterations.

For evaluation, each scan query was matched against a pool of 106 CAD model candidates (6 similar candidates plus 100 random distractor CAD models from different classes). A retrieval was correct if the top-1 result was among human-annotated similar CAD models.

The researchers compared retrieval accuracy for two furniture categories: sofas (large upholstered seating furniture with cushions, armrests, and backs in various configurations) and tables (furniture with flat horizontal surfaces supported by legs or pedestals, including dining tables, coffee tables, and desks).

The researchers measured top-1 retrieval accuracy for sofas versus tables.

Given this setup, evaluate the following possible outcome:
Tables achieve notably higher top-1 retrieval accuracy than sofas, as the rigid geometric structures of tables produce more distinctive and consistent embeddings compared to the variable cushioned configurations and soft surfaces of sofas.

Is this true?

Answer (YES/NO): NO